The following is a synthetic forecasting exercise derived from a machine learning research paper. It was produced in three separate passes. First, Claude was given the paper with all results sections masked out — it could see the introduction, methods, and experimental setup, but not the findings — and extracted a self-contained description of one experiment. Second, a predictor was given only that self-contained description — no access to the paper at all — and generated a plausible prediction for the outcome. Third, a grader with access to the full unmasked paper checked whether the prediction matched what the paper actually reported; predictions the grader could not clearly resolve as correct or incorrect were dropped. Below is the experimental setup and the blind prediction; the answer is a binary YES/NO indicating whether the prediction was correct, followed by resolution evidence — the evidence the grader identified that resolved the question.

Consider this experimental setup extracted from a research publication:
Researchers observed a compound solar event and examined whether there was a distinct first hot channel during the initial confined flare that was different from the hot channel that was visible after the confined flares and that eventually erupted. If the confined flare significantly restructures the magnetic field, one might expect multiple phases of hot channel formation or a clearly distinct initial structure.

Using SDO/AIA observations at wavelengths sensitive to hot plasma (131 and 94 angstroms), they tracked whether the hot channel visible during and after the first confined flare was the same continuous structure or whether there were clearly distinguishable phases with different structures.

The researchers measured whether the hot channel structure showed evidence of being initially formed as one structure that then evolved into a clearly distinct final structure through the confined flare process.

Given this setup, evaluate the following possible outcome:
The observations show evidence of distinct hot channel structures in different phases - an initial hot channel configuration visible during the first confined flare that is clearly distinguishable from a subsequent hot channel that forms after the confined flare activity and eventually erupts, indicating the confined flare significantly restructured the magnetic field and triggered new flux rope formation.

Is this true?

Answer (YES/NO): YES